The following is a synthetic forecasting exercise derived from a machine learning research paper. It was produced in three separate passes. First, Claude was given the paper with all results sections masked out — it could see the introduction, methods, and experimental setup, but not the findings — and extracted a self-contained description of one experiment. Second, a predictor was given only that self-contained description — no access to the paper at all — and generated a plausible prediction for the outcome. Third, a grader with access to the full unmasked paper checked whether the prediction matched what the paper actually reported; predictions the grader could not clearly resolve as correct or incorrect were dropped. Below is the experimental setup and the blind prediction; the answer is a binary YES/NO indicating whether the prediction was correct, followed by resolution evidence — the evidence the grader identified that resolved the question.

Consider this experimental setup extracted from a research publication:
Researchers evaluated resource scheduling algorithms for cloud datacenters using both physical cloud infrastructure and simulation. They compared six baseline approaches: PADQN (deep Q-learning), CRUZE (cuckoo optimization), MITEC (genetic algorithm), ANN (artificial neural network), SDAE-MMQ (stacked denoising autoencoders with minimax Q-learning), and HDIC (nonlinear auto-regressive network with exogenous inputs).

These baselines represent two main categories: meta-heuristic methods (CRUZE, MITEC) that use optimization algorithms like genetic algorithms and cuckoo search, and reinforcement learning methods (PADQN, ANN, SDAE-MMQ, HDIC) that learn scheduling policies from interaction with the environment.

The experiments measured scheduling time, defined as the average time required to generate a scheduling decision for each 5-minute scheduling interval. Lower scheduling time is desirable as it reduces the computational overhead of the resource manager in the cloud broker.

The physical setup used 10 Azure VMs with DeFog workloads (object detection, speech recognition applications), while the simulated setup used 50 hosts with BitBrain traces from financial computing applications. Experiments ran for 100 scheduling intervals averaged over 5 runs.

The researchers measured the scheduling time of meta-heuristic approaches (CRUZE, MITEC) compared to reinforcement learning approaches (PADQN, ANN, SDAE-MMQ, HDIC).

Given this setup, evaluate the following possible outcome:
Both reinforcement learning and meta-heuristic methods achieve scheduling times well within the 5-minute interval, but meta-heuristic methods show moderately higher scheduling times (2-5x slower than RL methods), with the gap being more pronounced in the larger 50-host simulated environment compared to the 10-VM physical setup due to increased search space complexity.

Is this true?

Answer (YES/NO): NO